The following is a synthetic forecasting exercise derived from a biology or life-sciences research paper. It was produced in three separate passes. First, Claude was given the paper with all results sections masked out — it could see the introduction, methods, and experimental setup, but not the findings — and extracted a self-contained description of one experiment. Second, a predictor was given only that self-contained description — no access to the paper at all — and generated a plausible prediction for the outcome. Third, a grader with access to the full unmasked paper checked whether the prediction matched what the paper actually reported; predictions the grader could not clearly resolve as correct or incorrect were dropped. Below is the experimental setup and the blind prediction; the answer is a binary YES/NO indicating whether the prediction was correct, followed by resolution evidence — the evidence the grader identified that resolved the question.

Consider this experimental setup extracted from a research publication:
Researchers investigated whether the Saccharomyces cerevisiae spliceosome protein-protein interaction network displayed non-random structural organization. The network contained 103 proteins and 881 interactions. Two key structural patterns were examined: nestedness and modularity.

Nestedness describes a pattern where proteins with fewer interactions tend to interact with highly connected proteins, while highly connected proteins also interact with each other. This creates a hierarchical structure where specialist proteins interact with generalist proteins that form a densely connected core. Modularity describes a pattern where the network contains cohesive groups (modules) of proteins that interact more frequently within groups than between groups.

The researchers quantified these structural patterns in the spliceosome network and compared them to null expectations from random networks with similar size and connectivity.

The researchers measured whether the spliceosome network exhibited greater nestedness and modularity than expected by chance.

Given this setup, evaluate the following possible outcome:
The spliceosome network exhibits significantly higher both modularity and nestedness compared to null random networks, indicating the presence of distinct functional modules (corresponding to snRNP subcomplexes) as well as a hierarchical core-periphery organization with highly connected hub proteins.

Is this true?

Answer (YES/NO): YES